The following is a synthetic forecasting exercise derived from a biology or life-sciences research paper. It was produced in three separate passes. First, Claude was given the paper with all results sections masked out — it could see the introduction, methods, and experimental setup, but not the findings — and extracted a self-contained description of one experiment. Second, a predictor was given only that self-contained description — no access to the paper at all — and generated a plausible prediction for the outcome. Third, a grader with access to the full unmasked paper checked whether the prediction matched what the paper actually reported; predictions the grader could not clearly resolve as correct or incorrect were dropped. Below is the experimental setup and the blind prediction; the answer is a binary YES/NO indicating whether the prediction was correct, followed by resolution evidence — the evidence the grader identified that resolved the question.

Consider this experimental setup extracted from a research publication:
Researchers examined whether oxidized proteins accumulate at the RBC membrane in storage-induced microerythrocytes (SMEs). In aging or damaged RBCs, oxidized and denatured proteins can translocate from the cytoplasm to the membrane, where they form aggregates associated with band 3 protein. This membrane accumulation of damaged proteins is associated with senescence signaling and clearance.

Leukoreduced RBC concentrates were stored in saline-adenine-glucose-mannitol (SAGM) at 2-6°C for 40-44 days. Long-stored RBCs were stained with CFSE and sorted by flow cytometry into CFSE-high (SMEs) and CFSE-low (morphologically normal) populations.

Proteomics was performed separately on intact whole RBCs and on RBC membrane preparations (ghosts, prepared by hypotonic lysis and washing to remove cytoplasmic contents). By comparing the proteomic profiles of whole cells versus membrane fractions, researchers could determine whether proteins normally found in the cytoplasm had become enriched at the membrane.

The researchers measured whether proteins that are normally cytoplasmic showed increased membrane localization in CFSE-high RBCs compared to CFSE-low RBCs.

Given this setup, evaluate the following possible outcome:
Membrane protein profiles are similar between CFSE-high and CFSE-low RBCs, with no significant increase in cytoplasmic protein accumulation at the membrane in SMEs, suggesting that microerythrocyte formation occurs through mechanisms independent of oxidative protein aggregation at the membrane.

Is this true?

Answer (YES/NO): NO